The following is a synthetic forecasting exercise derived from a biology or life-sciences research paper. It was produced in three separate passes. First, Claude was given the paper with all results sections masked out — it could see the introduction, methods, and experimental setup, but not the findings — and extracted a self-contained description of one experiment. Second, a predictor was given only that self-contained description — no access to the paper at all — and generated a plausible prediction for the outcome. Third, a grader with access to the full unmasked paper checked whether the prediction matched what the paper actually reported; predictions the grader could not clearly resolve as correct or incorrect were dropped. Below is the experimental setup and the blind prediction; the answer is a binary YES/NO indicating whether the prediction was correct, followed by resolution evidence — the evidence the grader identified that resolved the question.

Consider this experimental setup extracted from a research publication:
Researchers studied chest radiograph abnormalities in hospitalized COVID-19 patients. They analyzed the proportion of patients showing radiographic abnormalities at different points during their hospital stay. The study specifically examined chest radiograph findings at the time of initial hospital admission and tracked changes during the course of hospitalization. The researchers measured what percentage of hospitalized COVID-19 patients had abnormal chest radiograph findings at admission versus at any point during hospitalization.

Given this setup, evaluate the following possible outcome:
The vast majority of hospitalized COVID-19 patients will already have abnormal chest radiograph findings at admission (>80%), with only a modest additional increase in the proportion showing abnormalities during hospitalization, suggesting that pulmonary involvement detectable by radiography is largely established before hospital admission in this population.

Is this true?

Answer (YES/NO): NO